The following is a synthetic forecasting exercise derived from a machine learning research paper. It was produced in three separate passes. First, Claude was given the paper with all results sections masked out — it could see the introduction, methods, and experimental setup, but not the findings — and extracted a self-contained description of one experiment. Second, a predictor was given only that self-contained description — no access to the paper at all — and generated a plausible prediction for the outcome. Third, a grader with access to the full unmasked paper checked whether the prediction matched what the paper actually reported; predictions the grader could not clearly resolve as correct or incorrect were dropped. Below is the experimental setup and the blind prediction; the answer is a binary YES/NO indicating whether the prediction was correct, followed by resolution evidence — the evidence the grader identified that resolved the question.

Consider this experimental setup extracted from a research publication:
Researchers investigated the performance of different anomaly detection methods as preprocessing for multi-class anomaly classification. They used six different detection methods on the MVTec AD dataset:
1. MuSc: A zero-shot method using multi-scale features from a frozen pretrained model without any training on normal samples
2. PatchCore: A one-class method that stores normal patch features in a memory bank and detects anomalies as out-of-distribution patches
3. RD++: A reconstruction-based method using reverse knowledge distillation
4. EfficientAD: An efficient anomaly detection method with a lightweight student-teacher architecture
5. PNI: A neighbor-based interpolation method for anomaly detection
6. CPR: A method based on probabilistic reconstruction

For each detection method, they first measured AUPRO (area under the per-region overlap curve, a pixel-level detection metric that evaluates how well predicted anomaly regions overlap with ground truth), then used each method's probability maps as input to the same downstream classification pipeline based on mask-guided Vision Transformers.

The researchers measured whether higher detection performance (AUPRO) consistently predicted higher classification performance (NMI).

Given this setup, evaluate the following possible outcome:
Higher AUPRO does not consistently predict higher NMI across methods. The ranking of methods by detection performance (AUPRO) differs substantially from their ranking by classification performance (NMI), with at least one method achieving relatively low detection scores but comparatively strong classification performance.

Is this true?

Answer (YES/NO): YES